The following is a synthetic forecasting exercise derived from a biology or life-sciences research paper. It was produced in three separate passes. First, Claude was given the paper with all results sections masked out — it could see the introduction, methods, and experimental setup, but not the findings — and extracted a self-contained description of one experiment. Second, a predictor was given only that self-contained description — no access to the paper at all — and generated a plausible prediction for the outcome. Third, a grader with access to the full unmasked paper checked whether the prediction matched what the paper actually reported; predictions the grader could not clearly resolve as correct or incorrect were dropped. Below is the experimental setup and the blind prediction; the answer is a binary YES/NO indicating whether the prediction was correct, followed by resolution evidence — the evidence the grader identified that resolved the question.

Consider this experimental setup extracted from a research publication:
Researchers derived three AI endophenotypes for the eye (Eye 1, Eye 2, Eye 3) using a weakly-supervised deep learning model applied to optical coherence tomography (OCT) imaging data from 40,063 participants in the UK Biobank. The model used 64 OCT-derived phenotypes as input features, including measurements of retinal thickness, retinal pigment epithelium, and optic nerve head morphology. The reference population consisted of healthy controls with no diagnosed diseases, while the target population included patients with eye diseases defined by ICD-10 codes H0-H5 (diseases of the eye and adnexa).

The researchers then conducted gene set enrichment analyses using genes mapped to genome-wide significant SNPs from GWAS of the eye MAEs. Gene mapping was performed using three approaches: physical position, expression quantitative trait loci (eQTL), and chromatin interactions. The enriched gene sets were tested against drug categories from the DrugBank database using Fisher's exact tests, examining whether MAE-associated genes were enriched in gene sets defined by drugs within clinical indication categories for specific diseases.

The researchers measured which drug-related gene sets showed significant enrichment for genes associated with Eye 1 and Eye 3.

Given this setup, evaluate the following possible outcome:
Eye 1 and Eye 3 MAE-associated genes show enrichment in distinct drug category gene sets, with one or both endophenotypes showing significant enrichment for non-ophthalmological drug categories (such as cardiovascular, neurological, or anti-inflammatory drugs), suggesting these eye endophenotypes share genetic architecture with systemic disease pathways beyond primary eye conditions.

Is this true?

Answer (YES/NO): YES